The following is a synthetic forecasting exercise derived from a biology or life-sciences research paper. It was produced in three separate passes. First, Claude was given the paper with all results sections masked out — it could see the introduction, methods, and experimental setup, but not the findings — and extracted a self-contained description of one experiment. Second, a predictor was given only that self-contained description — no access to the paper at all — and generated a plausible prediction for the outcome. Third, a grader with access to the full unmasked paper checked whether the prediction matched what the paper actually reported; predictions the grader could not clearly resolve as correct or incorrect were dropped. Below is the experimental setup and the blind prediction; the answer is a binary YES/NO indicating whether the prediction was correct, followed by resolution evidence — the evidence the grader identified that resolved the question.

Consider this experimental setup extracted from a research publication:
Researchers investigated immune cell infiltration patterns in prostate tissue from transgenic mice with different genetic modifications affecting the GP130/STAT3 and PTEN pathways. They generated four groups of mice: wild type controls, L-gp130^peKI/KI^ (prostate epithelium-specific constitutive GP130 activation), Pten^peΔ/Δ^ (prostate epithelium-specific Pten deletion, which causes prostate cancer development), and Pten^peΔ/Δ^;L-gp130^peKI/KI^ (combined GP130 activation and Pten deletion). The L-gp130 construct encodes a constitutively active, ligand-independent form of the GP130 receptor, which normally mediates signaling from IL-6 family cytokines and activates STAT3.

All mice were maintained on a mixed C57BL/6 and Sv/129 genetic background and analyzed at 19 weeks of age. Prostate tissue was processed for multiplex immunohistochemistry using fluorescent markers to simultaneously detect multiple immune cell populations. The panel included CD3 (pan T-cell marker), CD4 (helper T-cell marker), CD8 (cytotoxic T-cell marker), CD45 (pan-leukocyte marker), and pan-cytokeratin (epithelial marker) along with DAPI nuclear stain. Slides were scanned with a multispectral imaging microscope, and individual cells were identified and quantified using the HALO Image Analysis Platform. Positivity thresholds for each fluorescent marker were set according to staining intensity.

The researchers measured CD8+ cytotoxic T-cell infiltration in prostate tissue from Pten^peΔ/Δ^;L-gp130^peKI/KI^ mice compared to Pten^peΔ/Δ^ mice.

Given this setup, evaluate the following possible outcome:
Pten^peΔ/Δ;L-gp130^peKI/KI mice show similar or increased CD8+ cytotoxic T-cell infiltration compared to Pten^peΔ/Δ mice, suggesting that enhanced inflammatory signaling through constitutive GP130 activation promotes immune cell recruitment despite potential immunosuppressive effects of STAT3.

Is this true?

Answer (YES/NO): YES